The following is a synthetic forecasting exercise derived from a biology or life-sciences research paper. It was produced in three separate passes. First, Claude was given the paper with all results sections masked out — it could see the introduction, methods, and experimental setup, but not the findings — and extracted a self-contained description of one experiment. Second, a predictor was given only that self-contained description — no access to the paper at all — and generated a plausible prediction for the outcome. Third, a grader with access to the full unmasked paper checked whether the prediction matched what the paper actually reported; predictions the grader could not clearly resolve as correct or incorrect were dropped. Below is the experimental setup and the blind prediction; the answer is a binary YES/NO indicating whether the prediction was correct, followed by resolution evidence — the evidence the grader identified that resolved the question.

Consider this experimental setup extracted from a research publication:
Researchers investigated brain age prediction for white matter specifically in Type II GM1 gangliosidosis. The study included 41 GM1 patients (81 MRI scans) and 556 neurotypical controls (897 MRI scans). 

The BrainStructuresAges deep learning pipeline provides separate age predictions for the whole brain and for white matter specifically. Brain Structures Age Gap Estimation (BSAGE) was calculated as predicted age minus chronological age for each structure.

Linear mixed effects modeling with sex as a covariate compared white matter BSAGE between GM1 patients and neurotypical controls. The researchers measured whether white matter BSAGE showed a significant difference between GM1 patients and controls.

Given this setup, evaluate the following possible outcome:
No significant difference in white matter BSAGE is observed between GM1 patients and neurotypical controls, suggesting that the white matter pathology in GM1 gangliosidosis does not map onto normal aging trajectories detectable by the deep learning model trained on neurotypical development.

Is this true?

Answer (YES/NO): NO